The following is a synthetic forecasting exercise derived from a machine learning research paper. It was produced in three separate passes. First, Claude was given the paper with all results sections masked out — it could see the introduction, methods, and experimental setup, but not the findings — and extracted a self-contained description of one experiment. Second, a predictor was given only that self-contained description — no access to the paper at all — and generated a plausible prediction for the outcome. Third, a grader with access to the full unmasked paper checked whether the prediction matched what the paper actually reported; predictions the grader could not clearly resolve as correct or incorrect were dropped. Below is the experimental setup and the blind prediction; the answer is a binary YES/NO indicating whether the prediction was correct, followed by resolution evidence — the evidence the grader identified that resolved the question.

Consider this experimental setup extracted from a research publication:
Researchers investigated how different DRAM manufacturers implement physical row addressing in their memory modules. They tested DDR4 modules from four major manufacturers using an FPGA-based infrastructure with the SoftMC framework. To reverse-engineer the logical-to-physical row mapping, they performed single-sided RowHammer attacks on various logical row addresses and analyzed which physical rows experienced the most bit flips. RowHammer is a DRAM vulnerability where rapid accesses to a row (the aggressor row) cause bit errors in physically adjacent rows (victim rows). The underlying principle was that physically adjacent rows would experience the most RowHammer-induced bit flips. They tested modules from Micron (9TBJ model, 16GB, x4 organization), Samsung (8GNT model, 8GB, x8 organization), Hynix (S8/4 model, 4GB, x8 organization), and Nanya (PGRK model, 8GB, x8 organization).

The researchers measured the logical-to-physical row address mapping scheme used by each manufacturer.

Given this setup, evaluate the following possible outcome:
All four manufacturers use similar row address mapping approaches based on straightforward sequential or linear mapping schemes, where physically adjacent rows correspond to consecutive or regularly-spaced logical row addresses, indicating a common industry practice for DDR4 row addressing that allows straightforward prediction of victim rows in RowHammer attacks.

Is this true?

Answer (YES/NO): NO